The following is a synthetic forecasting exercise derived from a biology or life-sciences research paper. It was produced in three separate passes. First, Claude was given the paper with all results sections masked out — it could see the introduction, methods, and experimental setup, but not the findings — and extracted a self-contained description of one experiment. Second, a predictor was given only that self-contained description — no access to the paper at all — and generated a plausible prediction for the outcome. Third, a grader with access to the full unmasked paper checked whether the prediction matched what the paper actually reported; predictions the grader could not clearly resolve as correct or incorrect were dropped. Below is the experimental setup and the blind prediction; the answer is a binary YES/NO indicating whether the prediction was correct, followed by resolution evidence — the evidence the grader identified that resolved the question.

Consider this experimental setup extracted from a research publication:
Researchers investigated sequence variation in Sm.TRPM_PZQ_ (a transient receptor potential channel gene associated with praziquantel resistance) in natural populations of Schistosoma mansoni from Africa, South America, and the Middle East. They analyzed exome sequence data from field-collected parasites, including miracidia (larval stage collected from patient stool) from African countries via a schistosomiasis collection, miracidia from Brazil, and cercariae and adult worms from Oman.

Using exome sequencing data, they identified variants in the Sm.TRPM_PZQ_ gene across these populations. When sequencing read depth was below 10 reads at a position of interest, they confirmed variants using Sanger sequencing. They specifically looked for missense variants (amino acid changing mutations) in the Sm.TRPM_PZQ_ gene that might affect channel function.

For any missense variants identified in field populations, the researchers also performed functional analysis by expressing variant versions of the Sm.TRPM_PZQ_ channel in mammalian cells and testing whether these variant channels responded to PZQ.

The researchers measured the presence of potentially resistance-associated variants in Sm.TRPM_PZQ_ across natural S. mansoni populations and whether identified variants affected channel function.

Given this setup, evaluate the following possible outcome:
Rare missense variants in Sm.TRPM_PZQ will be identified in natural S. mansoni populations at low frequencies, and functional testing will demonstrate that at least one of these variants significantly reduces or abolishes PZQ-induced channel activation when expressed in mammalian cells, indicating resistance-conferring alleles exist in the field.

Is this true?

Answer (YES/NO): NO